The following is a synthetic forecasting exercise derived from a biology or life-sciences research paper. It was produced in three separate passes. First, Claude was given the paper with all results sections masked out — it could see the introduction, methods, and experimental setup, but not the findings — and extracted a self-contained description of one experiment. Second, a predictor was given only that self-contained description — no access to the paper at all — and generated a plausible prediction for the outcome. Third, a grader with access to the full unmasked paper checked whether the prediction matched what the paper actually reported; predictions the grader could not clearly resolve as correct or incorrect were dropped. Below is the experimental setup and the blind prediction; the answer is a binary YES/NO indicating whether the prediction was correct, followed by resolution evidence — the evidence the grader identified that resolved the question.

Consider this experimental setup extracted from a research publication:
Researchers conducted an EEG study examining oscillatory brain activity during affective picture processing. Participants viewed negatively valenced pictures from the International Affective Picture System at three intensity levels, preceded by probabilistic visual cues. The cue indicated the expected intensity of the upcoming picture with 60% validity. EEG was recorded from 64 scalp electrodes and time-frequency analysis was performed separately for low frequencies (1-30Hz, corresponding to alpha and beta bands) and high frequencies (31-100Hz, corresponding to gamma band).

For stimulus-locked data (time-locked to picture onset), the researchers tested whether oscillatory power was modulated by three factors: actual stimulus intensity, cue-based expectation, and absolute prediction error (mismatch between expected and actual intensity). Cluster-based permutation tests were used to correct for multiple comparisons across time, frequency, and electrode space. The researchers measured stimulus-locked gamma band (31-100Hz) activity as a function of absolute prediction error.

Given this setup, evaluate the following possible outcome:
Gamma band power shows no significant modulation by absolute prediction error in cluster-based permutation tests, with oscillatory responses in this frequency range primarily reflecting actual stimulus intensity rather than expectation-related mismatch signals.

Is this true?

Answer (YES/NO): NO